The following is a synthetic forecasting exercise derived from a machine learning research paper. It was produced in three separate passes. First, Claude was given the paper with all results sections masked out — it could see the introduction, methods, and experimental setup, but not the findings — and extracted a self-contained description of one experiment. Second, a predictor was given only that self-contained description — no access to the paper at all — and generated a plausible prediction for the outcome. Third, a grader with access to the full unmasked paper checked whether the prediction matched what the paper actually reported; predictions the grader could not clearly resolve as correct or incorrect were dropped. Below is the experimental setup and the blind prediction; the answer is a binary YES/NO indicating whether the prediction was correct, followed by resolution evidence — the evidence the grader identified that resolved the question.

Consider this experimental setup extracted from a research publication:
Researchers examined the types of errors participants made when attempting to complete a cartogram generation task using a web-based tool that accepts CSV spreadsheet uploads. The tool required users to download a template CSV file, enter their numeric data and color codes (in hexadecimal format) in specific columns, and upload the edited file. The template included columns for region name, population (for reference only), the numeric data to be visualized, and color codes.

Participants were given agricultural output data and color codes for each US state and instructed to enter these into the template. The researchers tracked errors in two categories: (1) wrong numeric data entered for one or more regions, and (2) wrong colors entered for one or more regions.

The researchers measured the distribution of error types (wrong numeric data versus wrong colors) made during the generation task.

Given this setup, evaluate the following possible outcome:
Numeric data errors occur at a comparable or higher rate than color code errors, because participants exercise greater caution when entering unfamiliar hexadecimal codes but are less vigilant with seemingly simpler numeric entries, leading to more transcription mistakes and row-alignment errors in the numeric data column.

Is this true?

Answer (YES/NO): NO